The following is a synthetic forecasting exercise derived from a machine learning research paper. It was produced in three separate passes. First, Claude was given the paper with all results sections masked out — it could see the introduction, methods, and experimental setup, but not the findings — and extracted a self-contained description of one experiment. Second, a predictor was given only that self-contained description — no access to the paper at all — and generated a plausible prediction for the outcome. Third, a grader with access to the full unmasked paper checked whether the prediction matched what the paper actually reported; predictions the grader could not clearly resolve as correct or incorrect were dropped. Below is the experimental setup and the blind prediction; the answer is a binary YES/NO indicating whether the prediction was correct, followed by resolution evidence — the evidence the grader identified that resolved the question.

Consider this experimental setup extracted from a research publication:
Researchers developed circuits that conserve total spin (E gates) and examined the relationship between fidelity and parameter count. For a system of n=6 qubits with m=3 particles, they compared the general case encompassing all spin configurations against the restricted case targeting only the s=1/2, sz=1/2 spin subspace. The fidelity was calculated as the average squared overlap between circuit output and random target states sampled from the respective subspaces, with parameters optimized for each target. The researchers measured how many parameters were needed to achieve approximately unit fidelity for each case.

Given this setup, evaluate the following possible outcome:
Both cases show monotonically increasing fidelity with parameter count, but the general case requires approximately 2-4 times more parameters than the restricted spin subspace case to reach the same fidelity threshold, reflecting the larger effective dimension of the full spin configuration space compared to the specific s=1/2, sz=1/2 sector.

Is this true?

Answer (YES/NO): YES